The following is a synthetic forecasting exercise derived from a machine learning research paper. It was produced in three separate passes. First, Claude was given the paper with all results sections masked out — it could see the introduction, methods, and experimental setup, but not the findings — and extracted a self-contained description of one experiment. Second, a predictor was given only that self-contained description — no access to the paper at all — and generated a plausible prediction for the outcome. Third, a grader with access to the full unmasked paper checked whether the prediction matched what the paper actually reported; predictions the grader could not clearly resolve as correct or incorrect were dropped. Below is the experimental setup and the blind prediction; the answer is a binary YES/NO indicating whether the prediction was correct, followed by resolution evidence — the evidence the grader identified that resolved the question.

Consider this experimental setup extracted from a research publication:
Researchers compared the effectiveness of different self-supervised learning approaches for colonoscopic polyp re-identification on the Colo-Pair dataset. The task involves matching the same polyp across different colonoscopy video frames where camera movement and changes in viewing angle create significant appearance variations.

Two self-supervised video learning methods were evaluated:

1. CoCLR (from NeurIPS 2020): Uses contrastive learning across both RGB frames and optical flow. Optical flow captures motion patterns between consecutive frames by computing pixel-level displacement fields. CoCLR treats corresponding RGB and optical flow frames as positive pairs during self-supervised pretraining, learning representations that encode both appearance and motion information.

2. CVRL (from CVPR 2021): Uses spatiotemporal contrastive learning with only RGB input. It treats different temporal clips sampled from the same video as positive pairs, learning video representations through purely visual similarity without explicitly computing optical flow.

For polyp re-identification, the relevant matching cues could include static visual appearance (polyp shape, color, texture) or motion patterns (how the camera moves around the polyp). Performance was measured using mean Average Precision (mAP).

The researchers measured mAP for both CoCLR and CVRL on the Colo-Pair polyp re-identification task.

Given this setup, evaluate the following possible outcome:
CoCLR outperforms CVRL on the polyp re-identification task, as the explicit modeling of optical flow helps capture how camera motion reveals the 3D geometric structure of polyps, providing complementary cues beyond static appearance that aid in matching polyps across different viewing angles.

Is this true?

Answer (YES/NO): NO